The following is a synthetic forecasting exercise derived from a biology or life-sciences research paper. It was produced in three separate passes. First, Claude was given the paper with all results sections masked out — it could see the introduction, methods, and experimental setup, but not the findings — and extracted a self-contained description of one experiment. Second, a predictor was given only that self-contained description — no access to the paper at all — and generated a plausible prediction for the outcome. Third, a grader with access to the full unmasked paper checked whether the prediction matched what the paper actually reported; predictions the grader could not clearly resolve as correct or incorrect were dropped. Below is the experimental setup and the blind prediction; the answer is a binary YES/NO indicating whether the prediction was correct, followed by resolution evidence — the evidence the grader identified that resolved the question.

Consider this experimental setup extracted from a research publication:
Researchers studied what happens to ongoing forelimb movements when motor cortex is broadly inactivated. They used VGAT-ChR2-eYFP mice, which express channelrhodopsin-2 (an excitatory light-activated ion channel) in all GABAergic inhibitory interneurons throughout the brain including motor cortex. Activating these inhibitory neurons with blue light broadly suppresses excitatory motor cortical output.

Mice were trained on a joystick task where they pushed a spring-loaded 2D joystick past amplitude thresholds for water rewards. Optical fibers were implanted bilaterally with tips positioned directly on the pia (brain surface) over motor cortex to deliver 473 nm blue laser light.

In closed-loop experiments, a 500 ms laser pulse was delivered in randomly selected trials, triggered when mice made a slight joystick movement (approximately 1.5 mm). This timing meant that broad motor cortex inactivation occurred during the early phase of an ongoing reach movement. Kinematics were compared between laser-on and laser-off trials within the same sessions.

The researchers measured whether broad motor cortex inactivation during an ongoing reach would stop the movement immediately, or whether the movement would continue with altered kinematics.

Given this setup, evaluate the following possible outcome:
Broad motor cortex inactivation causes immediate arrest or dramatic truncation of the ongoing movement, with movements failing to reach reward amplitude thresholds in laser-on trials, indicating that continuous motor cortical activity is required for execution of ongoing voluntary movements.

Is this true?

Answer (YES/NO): NO